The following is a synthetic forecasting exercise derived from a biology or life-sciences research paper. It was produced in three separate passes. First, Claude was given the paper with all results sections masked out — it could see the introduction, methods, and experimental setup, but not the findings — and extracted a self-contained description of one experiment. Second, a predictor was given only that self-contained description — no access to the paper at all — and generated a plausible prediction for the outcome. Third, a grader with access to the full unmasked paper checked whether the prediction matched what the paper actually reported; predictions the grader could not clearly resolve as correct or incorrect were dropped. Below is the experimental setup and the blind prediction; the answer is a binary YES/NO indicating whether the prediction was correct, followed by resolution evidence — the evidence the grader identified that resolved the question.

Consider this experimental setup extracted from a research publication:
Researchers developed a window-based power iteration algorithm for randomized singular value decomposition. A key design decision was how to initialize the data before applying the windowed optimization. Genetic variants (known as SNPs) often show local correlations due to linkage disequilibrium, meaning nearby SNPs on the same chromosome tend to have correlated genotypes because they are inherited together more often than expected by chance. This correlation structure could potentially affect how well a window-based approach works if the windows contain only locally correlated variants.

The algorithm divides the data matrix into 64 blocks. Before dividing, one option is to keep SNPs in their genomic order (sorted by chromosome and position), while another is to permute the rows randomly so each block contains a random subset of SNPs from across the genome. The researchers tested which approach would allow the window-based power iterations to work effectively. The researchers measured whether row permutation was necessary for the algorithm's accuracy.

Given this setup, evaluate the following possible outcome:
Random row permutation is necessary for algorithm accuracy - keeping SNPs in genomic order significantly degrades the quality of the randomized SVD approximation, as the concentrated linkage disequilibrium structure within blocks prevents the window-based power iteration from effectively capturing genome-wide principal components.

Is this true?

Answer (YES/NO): YES